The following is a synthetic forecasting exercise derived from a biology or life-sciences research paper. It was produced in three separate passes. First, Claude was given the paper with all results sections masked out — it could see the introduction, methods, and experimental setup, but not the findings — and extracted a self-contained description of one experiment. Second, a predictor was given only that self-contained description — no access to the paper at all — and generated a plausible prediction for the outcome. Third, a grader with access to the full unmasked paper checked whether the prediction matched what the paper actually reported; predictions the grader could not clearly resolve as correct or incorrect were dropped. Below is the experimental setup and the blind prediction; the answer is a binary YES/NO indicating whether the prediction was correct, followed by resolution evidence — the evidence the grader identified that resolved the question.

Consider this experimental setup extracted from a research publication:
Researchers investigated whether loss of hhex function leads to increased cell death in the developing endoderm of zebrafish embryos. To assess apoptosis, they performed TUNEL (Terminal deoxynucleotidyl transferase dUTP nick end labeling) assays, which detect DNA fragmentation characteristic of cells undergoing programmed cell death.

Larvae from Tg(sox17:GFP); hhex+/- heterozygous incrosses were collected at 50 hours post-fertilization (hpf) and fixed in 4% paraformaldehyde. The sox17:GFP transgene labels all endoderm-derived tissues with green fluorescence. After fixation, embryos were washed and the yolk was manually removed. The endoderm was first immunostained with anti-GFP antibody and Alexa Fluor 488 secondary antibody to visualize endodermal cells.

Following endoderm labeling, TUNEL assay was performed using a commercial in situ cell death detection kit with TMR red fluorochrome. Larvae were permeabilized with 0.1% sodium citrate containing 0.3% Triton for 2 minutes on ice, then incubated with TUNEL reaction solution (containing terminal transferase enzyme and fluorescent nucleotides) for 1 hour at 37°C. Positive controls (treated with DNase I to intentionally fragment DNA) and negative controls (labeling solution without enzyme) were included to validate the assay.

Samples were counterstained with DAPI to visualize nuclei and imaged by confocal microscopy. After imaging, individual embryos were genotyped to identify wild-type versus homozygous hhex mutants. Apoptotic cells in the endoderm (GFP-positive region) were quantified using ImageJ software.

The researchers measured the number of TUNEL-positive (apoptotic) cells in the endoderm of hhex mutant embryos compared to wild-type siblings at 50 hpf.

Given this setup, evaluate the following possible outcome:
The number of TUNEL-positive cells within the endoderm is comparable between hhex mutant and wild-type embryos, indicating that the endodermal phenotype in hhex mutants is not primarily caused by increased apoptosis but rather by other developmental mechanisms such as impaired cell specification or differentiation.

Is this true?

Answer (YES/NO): YES